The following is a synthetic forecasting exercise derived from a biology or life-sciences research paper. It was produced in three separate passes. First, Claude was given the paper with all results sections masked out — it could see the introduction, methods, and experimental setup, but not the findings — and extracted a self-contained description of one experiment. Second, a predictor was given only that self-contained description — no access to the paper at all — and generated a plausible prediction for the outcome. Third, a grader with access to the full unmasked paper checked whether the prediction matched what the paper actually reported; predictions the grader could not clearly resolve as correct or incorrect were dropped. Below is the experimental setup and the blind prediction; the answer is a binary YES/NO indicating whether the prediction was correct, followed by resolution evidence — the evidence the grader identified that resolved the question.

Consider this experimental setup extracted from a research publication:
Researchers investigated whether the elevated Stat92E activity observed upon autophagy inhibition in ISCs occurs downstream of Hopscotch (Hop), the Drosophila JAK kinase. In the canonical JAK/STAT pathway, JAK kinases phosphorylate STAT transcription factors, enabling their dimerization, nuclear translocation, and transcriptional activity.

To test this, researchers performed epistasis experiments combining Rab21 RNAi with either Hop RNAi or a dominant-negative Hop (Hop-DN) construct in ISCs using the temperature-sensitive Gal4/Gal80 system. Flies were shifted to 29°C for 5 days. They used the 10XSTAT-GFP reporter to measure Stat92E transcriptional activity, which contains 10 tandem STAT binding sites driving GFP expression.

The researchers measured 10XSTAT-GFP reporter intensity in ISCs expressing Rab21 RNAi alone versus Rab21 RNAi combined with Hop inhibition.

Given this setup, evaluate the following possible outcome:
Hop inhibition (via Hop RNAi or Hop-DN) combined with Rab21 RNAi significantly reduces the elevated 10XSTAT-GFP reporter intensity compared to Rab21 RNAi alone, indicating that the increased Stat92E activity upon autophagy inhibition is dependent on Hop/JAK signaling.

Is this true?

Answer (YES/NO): NO